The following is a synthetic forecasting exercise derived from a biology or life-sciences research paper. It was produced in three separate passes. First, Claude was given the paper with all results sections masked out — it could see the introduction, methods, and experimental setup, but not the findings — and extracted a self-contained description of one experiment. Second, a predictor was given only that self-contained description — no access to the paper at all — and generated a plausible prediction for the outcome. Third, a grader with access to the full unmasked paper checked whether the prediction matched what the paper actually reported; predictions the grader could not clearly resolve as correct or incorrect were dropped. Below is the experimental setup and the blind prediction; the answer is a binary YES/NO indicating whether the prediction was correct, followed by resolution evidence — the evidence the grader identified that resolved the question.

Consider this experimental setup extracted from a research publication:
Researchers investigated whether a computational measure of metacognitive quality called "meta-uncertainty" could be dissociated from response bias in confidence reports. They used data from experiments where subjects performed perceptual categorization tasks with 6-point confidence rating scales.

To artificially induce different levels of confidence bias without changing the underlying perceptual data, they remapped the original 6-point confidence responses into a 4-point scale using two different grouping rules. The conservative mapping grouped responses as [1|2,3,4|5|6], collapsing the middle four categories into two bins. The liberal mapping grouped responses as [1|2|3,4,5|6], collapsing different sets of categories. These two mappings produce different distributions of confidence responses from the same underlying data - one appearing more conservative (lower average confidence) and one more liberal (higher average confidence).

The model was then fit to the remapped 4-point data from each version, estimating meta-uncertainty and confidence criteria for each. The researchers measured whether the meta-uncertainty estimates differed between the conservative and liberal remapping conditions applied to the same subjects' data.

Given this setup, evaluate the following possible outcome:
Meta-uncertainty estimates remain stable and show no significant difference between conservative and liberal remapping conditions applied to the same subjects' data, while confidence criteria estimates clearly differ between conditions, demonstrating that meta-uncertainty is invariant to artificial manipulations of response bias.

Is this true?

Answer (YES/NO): NO